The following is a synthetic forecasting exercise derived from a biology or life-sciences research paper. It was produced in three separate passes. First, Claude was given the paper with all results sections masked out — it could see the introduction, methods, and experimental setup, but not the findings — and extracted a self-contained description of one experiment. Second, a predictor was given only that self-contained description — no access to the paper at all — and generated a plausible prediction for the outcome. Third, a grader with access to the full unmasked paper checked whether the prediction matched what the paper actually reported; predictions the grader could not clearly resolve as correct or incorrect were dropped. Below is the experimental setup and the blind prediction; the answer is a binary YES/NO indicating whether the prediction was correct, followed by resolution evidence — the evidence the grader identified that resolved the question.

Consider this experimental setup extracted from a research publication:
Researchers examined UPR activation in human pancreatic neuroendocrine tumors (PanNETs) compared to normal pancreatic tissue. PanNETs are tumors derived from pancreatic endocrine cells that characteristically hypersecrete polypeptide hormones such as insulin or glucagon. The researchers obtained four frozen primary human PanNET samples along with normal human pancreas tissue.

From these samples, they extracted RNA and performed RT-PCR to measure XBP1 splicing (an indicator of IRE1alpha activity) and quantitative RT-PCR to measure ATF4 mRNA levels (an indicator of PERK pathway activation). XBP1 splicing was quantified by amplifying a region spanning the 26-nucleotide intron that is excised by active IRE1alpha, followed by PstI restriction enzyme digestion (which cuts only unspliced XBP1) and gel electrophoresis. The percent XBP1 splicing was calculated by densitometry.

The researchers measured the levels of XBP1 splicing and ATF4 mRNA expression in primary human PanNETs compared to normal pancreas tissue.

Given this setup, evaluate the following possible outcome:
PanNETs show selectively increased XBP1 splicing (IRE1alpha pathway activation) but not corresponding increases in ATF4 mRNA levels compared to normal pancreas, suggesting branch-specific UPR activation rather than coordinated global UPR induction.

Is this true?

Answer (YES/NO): NO